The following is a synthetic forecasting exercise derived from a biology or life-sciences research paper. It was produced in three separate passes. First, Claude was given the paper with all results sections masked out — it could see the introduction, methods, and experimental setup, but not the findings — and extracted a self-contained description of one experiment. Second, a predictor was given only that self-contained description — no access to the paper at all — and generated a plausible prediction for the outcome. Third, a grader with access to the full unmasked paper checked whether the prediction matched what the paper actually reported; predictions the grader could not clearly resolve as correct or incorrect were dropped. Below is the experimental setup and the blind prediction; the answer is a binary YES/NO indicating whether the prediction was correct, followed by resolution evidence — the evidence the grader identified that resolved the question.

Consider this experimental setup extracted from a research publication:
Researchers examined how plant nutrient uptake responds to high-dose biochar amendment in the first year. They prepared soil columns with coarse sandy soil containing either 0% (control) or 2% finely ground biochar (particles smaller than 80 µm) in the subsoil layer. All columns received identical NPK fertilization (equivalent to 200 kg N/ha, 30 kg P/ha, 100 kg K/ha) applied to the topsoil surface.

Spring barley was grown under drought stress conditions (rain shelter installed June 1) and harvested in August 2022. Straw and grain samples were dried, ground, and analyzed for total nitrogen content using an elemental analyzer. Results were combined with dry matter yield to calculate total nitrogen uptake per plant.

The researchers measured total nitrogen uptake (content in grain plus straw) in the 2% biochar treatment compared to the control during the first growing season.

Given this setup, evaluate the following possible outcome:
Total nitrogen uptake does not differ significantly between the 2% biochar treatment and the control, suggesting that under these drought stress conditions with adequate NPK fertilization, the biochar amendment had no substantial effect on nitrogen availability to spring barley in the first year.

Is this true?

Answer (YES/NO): NO